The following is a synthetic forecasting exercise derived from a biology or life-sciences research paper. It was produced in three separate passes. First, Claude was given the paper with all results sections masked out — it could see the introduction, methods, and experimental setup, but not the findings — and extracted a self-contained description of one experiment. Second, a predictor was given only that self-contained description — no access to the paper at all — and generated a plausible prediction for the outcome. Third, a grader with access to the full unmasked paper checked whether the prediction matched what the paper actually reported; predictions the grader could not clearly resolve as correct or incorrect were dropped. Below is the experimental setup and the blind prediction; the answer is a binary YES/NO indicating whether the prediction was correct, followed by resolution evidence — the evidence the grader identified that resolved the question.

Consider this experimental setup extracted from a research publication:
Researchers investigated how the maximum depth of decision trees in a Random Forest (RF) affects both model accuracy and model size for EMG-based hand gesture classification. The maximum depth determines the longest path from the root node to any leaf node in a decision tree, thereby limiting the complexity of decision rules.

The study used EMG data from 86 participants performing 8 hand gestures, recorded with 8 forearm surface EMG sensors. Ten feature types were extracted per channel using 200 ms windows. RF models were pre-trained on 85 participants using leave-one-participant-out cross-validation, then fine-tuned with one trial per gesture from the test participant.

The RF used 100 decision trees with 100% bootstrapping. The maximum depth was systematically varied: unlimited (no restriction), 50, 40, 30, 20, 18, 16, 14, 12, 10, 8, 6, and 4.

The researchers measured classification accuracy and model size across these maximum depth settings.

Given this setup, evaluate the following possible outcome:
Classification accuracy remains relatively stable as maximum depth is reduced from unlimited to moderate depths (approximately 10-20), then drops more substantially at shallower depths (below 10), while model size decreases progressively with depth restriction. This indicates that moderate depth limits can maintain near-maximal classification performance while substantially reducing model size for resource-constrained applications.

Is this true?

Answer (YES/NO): NO